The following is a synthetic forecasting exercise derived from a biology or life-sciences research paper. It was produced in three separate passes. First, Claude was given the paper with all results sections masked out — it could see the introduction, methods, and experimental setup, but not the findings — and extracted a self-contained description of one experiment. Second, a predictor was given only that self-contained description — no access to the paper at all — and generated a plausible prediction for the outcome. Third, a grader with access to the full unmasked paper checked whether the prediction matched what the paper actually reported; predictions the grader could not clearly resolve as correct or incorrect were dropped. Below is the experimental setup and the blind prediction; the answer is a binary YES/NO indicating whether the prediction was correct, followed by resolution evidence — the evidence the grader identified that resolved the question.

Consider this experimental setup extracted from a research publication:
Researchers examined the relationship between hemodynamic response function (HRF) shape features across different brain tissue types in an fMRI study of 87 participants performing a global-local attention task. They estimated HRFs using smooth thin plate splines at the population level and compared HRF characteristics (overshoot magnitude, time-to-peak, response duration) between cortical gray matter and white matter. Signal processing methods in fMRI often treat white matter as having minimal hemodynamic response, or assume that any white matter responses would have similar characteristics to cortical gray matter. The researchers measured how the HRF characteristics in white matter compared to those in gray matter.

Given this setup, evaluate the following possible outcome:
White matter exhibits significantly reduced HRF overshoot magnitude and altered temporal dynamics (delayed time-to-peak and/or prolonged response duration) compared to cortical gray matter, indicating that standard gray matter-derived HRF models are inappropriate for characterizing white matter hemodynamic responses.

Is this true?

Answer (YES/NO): YES